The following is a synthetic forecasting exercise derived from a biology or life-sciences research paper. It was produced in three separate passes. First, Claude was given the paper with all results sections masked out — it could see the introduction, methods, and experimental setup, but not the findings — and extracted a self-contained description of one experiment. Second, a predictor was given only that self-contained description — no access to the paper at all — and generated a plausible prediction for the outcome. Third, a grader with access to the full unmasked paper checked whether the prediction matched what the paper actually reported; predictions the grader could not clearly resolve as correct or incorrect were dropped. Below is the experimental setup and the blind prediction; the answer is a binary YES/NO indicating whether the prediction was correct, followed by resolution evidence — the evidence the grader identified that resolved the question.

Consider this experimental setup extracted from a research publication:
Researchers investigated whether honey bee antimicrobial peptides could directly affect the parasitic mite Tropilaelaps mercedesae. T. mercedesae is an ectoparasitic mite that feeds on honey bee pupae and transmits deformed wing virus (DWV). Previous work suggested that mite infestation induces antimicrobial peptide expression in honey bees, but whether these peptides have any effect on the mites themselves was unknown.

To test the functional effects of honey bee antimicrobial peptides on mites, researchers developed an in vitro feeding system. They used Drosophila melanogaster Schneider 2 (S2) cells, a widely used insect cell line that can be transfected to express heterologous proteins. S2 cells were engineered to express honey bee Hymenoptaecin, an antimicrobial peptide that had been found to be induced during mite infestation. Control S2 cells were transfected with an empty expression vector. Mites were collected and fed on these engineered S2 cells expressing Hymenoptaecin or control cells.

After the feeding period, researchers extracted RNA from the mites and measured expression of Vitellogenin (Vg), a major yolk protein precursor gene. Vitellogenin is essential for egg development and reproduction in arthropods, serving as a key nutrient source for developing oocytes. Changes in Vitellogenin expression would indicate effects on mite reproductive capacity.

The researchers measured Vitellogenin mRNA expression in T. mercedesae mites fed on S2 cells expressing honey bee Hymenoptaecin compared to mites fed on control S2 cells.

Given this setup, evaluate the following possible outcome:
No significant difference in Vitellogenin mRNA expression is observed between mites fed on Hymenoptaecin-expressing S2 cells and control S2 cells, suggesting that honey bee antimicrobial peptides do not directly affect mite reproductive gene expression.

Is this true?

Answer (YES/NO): NO